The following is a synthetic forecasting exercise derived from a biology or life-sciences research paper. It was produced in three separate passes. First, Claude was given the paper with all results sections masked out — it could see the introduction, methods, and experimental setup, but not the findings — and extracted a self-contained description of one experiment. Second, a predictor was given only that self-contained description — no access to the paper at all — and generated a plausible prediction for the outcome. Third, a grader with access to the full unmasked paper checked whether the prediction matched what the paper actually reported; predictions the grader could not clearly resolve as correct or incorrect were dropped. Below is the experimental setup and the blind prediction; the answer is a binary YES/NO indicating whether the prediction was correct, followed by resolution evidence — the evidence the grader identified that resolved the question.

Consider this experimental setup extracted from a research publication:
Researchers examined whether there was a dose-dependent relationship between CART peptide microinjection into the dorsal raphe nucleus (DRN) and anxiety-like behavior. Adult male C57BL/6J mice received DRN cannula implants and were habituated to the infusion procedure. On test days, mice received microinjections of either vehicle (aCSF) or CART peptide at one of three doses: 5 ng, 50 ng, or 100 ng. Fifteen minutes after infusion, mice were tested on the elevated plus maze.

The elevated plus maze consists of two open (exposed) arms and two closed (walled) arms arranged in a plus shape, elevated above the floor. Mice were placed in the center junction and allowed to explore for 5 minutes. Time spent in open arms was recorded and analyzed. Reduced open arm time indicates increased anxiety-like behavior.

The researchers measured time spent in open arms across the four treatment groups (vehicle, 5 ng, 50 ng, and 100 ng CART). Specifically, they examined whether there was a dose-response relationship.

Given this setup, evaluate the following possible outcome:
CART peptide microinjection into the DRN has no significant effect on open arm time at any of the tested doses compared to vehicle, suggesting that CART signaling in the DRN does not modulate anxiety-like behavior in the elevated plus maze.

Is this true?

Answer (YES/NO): NO